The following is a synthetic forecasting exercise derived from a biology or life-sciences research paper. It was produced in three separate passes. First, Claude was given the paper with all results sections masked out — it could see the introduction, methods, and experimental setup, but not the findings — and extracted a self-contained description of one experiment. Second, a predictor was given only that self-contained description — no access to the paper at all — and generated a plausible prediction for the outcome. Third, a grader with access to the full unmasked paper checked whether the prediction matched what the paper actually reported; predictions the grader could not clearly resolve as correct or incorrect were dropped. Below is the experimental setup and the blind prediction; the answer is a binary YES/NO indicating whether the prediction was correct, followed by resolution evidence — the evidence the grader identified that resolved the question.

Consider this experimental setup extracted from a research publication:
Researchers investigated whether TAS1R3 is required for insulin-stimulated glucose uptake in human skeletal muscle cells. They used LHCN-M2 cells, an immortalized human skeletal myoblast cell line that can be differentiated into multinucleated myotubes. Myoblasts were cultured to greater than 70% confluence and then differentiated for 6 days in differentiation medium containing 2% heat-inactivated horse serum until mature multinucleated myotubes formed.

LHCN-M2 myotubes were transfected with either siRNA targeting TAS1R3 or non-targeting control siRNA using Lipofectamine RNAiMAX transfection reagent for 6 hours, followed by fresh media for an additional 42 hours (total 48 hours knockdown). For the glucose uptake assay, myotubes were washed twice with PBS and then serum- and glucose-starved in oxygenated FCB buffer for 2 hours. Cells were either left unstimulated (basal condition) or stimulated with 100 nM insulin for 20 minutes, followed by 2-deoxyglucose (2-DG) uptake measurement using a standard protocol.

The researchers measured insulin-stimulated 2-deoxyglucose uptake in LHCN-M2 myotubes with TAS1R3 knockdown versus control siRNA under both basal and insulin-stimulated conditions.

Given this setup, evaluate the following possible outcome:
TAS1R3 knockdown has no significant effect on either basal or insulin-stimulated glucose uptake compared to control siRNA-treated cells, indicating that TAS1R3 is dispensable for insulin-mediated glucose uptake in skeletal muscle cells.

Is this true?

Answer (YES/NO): NO